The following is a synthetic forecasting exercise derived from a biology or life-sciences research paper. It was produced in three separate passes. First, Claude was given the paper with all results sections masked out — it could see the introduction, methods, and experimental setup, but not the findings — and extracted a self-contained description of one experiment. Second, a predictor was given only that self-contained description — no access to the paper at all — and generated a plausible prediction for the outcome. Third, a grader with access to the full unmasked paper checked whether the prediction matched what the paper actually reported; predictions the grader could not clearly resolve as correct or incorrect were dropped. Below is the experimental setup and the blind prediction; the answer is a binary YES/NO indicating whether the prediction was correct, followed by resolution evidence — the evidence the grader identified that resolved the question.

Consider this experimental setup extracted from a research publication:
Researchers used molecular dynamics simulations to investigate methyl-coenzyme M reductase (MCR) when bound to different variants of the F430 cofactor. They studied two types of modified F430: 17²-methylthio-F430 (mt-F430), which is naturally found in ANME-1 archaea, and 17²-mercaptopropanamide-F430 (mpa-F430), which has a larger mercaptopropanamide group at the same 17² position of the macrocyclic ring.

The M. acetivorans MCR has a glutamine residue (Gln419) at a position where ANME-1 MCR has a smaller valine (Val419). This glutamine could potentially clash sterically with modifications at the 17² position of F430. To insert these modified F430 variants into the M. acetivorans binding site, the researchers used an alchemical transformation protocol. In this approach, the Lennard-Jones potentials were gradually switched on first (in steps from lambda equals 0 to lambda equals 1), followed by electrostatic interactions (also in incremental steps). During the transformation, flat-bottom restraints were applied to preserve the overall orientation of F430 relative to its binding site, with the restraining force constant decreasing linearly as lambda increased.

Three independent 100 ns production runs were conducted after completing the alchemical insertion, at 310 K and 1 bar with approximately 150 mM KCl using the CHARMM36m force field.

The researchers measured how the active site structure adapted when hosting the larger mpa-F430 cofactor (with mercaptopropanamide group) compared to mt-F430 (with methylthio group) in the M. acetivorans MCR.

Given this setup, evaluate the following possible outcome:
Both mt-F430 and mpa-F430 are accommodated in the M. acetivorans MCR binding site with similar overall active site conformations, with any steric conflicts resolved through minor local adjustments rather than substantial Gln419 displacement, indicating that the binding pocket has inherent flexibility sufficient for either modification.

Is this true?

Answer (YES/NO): NO